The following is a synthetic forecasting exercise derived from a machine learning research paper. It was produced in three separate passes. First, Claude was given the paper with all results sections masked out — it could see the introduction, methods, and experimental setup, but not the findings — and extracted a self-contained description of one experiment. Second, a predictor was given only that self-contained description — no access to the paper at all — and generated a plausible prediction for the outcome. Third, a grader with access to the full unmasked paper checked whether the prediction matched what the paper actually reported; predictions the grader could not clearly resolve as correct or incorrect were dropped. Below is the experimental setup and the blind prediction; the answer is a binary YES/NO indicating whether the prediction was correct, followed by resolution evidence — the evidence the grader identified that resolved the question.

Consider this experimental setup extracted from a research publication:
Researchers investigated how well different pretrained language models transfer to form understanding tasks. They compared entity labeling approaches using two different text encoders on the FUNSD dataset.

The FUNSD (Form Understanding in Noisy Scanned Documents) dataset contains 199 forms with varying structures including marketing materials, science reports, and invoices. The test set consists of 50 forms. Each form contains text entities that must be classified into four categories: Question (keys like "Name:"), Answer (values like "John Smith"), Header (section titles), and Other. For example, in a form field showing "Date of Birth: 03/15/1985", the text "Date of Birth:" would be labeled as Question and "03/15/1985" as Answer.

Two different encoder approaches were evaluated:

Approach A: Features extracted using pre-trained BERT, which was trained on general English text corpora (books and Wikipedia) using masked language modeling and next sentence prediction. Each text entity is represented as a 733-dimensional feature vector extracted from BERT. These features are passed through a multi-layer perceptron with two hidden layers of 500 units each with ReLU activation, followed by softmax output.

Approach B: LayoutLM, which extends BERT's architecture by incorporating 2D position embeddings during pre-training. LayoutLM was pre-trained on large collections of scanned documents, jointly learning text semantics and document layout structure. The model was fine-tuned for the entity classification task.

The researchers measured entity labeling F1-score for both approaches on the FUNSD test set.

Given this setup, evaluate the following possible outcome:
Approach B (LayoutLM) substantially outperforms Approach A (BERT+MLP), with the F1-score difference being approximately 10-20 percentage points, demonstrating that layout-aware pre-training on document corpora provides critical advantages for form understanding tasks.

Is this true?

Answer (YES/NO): NO